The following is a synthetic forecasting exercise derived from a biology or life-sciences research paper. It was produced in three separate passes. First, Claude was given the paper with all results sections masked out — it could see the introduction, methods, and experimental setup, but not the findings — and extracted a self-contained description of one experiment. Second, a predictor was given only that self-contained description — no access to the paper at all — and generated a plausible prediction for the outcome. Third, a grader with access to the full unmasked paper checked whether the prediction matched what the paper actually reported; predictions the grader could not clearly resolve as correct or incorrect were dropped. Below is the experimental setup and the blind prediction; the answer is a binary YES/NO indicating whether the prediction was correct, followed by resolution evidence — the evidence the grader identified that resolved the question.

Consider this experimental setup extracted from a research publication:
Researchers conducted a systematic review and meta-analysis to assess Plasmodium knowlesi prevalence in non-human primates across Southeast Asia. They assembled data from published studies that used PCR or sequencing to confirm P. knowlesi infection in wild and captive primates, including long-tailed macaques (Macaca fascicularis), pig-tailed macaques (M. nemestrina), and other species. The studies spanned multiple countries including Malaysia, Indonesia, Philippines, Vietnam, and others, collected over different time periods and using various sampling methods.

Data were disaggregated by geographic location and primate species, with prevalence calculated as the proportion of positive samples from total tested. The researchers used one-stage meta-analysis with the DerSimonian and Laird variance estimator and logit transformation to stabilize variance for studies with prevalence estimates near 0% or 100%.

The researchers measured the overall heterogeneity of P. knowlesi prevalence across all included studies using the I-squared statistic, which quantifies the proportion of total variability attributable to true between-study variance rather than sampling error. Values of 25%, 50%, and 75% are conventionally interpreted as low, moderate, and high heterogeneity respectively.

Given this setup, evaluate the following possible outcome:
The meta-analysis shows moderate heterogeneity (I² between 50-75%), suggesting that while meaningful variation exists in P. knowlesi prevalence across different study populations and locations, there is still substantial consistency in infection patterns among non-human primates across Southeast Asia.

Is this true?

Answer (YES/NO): NO